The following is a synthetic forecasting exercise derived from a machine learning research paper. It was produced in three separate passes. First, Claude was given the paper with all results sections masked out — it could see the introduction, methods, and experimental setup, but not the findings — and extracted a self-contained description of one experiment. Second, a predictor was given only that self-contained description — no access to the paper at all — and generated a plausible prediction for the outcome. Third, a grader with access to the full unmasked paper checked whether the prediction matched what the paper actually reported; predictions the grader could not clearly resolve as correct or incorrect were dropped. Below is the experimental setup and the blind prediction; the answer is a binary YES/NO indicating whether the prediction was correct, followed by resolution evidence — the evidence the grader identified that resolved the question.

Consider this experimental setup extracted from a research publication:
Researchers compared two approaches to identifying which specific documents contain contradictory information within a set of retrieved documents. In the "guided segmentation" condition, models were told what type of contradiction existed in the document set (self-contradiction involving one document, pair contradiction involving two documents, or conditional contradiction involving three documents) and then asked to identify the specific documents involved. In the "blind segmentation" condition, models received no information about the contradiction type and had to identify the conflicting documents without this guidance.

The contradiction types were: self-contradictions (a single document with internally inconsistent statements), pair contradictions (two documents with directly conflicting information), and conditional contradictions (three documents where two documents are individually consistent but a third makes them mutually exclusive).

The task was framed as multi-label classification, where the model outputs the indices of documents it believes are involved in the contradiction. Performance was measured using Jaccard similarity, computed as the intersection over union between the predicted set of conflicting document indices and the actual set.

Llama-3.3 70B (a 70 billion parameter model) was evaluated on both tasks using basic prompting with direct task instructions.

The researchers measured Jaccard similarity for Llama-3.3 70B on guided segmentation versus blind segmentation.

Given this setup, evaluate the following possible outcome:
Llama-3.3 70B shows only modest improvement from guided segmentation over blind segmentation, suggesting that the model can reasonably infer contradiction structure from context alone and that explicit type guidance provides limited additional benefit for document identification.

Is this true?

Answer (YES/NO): NO